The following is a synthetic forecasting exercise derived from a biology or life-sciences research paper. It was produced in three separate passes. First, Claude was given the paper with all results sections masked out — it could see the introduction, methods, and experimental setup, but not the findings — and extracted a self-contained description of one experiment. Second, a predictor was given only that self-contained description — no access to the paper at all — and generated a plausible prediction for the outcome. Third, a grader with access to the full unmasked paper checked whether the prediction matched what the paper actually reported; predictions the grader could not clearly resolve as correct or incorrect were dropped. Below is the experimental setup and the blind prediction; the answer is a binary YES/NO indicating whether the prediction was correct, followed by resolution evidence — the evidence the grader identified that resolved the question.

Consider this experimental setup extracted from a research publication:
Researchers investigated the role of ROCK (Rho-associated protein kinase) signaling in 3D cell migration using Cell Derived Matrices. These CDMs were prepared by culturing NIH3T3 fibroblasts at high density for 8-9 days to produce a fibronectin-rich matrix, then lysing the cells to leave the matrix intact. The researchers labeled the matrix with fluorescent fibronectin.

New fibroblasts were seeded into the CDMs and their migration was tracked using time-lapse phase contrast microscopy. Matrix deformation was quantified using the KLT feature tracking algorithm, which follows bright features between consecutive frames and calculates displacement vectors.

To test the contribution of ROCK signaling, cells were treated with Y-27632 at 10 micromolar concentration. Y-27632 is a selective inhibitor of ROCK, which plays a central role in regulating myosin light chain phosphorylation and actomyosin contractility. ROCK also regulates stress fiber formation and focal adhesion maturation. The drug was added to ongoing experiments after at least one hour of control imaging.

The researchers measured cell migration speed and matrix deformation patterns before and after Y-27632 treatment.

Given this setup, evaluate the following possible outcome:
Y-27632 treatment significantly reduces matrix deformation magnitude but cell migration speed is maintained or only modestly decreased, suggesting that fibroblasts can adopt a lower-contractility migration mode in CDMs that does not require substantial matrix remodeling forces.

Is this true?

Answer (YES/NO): NO